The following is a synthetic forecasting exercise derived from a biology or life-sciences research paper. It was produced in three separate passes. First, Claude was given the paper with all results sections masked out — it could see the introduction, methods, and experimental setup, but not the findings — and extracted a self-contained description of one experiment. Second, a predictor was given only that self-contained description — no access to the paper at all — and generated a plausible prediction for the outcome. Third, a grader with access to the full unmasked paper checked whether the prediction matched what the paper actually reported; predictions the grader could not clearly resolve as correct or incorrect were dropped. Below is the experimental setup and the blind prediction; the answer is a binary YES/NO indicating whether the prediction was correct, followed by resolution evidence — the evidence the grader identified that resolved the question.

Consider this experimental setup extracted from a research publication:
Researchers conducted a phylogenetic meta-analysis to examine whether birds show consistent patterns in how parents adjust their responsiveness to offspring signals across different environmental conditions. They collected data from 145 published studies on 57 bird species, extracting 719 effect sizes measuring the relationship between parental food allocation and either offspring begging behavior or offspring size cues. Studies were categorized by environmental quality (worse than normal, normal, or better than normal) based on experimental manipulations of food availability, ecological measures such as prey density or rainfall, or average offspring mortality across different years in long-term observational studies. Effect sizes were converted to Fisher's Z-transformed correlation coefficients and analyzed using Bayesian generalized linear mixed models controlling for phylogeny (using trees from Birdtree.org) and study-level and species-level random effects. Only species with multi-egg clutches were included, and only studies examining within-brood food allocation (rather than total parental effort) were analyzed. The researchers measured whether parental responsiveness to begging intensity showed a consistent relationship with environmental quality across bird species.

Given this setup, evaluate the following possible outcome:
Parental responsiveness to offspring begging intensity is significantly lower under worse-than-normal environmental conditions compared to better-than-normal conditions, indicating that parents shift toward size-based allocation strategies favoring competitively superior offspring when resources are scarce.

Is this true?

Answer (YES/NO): YES